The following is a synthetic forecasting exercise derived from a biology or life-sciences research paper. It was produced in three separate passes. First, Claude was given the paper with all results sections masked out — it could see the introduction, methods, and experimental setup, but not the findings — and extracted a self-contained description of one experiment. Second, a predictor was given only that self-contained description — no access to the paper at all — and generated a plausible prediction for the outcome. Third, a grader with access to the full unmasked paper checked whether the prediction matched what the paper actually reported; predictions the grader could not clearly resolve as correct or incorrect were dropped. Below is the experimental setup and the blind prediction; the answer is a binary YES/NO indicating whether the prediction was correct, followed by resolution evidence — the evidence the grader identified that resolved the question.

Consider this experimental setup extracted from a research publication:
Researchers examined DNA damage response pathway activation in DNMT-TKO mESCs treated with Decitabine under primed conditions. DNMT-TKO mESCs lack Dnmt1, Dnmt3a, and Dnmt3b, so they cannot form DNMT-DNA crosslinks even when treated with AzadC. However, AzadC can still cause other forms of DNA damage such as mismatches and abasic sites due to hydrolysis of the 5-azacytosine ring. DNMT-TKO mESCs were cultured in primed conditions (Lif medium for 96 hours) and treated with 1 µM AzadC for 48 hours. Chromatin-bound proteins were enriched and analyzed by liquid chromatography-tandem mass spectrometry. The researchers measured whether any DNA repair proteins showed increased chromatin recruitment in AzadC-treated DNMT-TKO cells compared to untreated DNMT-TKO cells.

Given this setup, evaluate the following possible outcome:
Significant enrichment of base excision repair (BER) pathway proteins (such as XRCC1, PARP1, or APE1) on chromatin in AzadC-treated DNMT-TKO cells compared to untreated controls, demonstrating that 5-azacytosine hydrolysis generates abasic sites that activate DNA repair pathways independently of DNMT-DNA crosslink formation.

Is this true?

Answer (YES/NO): NO